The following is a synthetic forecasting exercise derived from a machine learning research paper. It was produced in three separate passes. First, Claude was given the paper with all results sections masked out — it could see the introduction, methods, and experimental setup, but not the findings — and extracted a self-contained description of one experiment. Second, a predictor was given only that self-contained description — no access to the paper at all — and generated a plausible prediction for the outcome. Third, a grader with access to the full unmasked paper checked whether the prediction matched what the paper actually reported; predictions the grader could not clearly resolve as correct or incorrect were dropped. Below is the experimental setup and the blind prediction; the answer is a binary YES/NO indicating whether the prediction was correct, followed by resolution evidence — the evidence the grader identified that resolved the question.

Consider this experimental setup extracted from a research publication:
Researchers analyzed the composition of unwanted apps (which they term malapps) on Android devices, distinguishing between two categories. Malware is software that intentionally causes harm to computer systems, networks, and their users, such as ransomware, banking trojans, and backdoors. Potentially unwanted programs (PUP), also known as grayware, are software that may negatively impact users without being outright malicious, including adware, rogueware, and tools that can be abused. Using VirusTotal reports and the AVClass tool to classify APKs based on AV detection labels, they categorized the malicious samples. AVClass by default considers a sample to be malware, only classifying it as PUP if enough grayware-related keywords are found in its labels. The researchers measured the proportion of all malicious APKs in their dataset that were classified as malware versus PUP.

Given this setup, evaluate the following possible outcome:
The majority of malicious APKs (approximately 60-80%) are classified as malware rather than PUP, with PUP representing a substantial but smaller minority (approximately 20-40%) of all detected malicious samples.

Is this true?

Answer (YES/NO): NO